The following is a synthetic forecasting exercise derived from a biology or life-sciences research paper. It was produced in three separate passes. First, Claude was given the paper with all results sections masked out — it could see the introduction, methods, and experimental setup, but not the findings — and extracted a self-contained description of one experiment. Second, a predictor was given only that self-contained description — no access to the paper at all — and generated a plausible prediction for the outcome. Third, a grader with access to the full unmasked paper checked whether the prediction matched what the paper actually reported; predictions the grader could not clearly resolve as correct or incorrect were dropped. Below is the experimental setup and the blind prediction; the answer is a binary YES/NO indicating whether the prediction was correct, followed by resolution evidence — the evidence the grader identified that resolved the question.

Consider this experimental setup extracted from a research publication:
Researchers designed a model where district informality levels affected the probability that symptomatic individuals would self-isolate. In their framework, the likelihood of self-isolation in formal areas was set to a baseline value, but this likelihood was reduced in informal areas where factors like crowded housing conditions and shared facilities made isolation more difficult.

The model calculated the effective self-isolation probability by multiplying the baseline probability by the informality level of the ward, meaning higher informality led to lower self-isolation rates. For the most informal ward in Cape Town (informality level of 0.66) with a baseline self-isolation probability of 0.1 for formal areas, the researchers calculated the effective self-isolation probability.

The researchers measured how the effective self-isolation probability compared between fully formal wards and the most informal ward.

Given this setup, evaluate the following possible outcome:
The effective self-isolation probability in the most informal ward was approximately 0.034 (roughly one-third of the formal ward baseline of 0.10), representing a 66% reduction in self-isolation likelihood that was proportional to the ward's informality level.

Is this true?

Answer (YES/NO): NO